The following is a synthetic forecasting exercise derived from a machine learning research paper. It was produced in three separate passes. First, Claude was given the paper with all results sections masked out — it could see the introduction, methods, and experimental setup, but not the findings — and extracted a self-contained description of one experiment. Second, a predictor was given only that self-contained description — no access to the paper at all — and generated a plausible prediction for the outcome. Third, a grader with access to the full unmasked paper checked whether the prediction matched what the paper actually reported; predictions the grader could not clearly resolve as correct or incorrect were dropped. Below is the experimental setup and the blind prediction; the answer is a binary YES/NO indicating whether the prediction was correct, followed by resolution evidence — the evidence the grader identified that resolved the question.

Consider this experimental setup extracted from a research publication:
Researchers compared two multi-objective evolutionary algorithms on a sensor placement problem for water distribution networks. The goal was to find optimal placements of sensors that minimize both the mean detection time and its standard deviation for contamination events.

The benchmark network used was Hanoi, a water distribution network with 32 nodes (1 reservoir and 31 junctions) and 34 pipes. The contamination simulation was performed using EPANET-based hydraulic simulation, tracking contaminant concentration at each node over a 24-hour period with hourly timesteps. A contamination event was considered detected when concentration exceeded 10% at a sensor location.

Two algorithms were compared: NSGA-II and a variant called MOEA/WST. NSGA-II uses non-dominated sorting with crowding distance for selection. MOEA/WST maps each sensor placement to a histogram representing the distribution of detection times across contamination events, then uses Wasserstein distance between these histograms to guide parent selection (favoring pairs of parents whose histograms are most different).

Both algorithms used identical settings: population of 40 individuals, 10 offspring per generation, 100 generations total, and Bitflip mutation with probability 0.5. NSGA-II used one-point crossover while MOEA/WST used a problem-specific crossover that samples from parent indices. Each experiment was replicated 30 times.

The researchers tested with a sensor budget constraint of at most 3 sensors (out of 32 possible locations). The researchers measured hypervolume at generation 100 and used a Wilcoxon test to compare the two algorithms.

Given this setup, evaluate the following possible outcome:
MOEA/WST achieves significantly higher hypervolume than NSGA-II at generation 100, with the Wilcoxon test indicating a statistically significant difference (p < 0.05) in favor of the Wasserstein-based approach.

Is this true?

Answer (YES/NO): NO